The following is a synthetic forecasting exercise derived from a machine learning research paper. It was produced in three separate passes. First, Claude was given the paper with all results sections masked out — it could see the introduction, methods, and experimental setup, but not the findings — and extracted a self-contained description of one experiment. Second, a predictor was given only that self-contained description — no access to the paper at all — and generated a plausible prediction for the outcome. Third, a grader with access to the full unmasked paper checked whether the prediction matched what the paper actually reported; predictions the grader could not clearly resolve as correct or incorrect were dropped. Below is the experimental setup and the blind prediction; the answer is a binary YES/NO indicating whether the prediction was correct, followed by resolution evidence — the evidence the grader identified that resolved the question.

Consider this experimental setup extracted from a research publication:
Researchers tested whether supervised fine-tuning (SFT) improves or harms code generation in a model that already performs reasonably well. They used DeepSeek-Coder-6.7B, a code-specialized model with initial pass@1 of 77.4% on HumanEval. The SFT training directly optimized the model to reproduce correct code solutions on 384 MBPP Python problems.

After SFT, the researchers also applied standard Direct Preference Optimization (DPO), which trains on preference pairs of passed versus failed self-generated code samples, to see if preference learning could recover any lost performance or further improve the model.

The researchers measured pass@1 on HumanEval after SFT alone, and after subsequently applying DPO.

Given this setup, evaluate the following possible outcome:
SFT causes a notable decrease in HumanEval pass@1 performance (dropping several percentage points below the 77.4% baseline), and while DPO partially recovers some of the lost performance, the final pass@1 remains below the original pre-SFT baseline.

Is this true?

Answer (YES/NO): NO